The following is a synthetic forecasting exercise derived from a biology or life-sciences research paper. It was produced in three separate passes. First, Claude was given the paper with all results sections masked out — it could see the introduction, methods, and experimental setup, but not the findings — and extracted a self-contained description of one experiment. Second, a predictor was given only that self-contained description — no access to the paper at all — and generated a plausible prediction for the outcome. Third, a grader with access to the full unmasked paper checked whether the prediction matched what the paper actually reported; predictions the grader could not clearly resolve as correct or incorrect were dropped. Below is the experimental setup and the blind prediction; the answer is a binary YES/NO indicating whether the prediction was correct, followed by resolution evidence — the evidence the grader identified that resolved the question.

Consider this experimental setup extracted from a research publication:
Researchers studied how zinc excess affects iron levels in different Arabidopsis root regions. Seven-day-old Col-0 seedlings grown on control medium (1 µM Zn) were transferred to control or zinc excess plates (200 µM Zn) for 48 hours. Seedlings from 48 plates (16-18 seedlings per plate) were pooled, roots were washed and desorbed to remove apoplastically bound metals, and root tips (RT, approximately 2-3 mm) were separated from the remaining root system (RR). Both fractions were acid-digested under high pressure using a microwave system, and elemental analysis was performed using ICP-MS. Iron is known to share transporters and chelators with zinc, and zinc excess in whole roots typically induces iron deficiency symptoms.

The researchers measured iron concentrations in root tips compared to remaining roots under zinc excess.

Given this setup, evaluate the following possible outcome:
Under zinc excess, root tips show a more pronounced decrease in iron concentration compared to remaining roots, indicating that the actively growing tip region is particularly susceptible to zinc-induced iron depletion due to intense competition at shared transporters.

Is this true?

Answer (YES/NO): NO